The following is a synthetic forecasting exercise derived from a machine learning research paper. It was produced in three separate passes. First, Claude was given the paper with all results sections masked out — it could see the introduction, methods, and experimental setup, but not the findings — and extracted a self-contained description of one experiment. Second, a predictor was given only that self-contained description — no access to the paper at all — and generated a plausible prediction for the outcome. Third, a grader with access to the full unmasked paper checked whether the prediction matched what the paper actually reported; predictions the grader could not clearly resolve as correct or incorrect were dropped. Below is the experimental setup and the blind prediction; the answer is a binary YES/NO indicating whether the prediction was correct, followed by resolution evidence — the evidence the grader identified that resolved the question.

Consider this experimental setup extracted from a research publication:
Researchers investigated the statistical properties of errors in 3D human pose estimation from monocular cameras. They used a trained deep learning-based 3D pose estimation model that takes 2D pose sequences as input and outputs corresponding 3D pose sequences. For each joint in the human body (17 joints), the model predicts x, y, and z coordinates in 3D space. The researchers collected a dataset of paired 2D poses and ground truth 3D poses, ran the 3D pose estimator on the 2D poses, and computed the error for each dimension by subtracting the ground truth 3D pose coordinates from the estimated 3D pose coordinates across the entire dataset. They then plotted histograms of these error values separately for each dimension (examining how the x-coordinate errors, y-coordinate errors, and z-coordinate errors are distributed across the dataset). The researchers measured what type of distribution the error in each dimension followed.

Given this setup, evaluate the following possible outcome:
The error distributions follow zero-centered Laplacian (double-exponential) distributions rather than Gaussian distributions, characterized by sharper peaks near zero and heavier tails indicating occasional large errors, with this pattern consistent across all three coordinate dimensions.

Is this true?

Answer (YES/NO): NO